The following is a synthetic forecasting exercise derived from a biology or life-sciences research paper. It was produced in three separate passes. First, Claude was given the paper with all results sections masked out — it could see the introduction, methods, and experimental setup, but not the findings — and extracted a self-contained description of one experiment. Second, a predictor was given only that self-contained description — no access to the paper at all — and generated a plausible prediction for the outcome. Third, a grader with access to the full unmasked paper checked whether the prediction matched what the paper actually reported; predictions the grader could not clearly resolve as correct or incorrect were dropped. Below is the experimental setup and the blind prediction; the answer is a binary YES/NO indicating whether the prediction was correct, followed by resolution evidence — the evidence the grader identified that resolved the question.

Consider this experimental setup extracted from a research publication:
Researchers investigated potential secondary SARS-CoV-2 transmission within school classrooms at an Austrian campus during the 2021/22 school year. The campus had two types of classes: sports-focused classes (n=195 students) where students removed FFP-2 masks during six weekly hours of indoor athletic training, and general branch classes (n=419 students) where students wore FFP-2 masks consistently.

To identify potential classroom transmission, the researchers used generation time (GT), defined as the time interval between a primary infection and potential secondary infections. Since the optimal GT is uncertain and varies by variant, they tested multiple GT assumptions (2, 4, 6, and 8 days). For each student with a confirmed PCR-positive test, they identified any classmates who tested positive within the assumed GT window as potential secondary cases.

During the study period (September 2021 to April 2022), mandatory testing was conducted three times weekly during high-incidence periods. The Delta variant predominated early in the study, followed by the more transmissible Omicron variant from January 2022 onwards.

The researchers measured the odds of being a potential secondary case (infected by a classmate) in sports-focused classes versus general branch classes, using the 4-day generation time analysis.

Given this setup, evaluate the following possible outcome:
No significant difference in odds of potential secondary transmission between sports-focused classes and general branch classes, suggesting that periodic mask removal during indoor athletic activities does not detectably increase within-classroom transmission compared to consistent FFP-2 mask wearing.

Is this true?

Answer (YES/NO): NO